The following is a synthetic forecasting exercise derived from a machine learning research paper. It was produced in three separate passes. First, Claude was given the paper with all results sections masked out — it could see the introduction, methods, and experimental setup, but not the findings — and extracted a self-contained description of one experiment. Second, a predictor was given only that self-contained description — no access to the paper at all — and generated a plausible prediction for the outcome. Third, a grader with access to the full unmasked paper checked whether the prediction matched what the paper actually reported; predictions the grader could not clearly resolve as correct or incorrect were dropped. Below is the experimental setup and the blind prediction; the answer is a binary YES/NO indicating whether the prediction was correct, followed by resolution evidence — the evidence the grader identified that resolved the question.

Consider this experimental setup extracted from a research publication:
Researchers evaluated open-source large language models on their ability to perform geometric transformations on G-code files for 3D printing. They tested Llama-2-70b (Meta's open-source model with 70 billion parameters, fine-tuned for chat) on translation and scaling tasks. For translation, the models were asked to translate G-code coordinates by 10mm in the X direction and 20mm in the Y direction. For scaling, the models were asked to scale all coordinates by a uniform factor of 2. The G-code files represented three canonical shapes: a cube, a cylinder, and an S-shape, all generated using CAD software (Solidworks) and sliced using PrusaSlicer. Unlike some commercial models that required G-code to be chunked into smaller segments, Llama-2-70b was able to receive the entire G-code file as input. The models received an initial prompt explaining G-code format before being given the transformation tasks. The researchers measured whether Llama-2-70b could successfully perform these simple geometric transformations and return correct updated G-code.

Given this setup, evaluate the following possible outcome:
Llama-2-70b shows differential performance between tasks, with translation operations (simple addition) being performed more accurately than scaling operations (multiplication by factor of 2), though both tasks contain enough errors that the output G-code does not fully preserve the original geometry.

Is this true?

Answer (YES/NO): NO